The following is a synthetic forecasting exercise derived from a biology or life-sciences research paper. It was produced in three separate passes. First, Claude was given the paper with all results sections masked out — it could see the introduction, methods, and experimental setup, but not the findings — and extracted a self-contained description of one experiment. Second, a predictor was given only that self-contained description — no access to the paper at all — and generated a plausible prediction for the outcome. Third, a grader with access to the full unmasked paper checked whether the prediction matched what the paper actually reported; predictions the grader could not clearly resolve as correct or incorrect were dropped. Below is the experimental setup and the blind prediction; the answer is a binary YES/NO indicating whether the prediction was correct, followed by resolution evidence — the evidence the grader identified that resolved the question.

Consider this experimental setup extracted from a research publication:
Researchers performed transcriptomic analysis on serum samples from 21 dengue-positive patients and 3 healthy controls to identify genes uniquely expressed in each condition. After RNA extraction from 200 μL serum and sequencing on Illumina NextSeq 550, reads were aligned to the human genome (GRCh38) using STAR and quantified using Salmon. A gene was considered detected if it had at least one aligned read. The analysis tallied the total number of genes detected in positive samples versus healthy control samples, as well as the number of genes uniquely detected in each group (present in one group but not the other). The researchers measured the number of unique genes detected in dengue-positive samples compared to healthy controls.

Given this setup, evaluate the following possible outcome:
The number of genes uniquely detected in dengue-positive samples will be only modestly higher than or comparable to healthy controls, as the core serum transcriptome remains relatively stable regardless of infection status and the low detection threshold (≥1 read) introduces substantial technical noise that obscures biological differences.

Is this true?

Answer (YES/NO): NO